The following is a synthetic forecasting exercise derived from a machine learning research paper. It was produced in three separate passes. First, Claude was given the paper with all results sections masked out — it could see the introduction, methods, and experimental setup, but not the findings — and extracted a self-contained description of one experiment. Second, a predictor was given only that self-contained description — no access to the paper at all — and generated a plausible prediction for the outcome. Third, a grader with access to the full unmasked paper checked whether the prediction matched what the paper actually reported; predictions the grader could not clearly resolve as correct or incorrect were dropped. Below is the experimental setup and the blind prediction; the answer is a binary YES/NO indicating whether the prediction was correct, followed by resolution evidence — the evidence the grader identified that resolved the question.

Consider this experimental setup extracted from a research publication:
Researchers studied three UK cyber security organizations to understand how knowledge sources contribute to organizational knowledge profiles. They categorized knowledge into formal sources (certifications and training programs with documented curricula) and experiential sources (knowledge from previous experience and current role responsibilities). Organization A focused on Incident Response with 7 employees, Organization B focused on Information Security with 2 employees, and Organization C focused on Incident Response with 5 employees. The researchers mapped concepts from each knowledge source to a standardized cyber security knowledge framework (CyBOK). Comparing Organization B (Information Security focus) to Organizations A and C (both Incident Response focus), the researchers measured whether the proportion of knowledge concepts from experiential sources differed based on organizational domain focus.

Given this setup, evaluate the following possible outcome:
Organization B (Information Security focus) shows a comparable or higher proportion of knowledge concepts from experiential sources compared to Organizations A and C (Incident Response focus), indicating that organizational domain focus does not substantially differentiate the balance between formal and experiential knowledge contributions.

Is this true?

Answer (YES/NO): YES